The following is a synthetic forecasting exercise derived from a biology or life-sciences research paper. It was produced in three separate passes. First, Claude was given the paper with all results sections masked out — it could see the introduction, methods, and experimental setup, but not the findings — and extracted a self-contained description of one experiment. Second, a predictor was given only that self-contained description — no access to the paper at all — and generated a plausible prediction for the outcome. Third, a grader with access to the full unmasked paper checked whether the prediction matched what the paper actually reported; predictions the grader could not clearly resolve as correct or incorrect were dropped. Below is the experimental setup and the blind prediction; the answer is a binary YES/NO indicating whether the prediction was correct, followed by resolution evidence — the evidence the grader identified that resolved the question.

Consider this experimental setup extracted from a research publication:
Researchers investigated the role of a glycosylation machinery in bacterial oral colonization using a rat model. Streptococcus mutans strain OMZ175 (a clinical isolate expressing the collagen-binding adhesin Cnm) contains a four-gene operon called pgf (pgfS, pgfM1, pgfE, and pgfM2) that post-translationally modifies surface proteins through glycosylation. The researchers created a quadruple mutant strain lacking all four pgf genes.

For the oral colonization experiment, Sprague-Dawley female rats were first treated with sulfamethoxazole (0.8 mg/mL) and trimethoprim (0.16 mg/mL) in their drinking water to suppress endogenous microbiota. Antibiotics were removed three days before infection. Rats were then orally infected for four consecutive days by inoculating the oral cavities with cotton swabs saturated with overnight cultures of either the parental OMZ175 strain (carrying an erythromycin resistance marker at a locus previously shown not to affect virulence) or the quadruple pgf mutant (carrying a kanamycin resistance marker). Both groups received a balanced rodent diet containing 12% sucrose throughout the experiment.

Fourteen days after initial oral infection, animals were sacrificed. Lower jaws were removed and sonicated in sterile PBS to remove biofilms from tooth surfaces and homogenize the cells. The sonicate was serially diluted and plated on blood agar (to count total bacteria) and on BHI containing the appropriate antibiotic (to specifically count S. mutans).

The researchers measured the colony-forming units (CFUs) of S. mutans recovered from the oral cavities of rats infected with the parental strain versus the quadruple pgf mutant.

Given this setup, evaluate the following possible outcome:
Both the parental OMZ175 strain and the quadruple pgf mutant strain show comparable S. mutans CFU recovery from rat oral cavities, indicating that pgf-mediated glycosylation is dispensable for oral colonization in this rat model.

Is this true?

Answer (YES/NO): NO